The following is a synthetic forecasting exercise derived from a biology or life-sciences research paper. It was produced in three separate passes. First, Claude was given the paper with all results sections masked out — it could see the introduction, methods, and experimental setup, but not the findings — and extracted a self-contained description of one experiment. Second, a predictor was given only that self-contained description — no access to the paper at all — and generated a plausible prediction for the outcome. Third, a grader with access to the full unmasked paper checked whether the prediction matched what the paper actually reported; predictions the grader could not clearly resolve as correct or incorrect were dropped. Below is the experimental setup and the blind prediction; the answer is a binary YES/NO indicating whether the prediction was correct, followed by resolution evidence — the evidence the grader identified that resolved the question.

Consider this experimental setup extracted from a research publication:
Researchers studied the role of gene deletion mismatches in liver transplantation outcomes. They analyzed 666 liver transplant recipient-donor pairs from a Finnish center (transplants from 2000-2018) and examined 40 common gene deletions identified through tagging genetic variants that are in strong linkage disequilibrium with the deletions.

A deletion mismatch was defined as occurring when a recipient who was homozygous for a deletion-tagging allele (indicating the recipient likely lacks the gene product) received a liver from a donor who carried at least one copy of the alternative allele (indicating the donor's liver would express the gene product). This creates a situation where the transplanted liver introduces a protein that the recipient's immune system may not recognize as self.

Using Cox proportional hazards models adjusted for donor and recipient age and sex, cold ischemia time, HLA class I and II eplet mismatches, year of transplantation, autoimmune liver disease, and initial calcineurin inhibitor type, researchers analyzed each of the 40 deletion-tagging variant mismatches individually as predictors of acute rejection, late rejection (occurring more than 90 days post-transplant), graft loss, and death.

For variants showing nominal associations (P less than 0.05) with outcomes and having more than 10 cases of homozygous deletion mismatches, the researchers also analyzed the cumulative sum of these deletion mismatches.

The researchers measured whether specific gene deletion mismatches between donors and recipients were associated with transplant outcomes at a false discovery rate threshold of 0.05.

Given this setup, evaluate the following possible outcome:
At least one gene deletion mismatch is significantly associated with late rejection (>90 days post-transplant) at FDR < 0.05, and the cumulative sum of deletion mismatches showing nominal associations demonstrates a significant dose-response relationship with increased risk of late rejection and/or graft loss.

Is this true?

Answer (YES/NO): NO